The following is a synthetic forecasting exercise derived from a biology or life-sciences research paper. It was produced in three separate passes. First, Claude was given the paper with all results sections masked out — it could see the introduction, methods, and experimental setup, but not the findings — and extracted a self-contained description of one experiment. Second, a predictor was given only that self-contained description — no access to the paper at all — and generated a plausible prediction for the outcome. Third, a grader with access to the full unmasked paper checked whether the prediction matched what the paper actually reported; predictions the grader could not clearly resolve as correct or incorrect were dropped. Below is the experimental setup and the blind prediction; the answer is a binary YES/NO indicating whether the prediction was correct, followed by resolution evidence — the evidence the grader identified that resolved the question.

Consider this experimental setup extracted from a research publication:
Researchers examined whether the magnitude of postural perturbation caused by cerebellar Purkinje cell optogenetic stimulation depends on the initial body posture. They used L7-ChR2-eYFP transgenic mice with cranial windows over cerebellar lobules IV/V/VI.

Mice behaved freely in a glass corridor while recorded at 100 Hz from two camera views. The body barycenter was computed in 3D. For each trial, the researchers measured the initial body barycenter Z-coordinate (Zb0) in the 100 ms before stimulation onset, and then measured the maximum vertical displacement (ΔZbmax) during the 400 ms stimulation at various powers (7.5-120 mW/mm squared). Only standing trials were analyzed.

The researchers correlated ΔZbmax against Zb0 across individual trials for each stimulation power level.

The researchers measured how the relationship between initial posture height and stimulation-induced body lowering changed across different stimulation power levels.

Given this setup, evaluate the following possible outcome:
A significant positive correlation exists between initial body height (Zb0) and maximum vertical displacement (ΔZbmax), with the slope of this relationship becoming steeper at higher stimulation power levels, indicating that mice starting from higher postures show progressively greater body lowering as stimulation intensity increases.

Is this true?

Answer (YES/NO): NO